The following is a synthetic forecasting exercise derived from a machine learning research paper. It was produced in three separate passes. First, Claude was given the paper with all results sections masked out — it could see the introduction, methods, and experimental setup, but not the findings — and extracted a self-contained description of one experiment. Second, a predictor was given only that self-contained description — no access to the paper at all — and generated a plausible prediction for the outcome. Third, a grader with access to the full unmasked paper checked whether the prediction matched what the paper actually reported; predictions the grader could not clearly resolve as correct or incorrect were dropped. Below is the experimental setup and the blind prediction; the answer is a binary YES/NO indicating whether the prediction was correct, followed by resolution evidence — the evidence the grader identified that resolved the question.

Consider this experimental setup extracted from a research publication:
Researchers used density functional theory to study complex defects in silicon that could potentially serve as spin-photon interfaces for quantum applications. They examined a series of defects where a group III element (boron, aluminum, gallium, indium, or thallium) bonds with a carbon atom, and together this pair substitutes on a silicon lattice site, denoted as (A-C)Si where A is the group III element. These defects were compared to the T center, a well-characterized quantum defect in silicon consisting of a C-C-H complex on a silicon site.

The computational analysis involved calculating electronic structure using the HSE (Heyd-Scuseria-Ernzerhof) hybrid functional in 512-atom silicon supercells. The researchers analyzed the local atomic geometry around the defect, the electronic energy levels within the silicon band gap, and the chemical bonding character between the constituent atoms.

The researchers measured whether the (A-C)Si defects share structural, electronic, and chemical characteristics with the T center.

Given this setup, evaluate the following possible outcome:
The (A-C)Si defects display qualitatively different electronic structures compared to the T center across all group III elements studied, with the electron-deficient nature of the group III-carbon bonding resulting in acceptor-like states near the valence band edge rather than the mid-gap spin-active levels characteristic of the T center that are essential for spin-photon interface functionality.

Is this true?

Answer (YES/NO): NO